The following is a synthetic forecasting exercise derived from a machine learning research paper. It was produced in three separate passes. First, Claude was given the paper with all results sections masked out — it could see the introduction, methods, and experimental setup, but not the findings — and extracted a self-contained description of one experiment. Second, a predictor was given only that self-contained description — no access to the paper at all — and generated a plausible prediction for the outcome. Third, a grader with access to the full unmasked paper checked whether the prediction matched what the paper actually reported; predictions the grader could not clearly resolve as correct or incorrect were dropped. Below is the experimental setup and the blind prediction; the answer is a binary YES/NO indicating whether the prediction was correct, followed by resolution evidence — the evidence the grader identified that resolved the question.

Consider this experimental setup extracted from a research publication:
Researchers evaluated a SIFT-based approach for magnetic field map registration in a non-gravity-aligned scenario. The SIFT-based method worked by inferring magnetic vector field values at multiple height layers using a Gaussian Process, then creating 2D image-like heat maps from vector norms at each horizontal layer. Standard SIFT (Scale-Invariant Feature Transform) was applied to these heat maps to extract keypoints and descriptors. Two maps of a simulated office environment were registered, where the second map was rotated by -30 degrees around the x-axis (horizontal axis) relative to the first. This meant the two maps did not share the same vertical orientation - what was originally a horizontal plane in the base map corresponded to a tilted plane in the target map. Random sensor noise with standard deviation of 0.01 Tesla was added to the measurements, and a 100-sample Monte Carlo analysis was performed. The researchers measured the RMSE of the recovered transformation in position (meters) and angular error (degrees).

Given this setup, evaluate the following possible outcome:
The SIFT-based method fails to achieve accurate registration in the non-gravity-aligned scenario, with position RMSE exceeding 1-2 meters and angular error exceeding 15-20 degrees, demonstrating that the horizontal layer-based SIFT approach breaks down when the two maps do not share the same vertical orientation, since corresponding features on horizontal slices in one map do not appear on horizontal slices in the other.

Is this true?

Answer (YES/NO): NO